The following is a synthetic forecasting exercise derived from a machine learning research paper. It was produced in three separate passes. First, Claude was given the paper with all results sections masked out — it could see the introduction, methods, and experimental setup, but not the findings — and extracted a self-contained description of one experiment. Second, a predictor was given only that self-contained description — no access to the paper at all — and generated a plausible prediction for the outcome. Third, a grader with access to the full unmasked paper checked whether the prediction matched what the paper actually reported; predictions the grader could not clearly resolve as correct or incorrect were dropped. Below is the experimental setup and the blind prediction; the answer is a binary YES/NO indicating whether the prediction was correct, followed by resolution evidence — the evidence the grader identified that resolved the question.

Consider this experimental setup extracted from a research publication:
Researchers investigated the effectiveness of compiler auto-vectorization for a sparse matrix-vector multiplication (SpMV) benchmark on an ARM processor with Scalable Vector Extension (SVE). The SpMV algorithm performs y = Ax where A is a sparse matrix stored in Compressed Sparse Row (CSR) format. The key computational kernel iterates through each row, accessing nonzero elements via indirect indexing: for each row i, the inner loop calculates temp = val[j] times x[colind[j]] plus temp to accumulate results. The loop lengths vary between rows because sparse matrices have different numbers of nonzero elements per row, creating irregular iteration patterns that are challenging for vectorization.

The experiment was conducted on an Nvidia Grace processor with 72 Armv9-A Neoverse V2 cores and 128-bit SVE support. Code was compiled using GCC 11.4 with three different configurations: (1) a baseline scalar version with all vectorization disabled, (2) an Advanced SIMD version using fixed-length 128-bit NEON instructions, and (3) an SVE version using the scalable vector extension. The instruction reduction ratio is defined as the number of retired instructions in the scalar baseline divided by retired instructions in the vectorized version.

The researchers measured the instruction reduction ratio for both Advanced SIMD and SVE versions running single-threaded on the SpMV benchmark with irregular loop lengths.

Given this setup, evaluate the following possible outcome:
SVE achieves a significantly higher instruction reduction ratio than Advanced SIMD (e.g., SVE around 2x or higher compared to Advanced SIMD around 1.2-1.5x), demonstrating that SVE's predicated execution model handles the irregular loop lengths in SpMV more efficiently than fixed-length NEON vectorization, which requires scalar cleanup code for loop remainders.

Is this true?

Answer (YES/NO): NO